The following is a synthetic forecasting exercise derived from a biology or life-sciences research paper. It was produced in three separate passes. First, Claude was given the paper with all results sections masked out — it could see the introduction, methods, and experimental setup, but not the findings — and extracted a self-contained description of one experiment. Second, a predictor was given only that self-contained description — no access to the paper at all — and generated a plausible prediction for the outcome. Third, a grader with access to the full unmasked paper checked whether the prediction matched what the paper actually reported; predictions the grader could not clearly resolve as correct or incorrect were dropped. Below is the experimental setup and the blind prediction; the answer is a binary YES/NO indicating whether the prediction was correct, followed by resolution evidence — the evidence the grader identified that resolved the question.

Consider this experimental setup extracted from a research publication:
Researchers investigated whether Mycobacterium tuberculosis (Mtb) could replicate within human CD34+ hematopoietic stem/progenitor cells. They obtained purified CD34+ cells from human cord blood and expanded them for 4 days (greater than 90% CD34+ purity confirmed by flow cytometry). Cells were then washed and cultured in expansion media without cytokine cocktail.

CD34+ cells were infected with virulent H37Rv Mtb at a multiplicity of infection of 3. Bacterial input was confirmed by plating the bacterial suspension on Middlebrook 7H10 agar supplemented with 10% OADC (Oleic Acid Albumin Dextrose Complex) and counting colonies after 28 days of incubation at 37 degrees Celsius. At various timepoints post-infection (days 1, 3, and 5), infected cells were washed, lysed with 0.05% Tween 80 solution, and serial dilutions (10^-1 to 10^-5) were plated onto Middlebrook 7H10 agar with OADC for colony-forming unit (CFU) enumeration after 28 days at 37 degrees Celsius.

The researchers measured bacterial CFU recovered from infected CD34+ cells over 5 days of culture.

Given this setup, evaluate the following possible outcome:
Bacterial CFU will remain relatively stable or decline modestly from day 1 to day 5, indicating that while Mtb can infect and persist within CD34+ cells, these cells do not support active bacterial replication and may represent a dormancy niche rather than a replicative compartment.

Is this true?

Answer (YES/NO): NO